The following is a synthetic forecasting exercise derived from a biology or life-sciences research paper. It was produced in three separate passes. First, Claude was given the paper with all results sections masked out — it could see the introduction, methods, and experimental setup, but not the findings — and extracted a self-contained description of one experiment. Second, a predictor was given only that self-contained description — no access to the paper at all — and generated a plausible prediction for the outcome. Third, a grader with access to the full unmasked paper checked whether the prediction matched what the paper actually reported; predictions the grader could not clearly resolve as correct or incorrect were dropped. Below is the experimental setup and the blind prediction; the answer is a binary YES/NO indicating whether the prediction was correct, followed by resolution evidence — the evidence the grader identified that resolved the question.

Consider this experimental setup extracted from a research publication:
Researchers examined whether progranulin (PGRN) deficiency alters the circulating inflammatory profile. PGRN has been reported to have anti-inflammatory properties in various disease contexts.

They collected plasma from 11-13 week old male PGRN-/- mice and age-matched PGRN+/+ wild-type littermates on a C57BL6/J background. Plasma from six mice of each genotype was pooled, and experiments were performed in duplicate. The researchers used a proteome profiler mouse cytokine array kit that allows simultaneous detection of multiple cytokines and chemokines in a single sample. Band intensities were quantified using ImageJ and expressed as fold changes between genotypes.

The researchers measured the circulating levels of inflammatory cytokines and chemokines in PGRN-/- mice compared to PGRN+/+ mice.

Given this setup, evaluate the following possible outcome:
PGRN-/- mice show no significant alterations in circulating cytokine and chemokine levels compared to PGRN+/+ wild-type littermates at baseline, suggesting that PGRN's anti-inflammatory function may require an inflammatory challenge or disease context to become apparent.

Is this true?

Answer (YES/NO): NO